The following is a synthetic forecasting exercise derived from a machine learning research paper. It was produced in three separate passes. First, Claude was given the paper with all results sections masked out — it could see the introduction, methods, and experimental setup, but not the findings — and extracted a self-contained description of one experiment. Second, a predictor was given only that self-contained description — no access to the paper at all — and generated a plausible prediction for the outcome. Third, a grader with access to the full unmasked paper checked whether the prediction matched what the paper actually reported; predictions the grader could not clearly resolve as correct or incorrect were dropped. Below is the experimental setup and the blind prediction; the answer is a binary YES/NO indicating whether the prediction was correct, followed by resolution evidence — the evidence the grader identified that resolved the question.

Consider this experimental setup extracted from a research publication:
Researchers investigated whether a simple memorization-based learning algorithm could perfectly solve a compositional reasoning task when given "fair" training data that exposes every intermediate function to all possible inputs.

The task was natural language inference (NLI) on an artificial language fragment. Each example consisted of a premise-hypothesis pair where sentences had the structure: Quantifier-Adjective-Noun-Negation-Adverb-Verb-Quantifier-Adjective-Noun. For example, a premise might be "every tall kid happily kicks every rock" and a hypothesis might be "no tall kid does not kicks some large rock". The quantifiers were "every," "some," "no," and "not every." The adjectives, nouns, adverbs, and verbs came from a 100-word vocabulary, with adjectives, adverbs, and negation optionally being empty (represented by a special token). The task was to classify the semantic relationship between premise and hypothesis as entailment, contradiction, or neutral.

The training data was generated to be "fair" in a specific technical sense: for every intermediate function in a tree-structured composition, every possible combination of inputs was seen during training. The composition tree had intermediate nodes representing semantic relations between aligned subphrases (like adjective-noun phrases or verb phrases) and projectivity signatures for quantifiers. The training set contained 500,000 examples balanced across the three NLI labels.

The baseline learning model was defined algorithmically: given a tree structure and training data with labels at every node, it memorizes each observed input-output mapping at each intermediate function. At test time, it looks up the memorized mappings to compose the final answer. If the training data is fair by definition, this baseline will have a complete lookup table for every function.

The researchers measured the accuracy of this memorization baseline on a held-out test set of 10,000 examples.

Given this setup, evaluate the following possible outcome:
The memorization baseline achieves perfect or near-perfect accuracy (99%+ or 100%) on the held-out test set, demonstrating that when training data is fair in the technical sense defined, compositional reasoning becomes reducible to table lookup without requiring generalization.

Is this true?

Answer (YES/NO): YES